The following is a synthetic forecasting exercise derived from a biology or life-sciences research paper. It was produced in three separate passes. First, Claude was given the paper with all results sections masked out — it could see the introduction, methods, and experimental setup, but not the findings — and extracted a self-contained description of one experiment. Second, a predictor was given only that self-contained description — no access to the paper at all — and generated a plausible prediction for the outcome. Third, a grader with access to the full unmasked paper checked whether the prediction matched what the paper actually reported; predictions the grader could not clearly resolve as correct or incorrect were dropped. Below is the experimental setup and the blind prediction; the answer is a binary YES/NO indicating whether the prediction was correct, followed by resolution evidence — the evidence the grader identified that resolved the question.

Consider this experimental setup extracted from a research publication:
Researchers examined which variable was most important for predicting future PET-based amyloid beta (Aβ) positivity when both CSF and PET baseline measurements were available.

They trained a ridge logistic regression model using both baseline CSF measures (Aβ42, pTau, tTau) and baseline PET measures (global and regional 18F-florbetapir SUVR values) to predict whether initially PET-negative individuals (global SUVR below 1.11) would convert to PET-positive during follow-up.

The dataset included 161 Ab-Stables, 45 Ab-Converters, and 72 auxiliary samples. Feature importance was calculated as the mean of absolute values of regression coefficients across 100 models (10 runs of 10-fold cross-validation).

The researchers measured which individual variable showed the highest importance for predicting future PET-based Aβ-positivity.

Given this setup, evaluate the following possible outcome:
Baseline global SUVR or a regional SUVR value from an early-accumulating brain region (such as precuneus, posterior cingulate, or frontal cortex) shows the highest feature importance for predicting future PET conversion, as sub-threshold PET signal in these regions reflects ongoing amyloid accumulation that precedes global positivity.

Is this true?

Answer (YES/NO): NO